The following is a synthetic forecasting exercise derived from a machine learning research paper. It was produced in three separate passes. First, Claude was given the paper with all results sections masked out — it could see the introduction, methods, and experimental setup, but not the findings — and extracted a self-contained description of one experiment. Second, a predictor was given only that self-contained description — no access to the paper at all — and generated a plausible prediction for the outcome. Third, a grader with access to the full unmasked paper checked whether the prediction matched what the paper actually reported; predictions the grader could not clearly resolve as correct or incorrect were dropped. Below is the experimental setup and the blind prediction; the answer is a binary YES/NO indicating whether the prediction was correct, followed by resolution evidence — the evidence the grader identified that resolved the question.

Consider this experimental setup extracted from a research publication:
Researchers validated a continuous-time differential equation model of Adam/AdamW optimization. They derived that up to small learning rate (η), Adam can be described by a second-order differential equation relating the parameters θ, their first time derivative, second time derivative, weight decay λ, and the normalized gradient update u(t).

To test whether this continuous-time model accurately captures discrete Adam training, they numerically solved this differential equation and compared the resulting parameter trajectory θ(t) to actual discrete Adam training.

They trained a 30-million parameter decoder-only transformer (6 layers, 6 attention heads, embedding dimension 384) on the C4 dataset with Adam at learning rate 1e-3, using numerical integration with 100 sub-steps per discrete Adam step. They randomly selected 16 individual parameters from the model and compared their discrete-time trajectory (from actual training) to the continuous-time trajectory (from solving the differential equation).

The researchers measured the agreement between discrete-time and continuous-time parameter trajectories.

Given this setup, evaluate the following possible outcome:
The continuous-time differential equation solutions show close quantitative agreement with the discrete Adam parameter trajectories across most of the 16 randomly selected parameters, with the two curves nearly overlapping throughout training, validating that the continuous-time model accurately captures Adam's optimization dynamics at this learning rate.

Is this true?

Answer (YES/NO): YES